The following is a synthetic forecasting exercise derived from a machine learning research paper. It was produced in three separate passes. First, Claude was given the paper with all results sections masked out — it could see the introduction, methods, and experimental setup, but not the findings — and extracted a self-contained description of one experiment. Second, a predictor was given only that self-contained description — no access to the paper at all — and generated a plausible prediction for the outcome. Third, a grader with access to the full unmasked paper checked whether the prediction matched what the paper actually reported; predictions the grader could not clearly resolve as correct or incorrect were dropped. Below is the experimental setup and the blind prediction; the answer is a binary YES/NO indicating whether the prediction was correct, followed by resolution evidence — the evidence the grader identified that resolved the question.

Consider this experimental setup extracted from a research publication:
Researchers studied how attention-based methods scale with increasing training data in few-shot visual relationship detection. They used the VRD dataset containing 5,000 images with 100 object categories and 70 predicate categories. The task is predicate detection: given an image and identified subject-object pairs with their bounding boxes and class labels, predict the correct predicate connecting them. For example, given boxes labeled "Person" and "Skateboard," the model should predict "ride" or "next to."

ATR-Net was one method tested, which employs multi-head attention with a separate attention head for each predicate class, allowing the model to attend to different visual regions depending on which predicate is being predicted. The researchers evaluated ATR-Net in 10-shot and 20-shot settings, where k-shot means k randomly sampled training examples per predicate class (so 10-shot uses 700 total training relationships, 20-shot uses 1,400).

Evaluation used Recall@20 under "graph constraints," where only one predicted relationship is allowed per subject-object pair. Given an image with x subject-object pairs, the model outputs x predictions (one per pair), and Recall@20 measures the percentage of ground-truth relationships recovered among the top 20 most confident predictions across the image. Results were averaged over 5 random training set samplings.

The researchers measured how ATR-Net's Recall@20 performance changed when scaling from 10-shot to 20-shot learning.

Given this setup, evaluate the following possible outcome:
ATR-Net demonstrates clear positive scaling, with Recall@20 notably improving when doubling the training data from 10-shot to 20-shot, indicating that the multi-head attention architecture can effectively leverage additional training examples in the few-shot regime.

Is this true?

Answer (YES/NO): YES